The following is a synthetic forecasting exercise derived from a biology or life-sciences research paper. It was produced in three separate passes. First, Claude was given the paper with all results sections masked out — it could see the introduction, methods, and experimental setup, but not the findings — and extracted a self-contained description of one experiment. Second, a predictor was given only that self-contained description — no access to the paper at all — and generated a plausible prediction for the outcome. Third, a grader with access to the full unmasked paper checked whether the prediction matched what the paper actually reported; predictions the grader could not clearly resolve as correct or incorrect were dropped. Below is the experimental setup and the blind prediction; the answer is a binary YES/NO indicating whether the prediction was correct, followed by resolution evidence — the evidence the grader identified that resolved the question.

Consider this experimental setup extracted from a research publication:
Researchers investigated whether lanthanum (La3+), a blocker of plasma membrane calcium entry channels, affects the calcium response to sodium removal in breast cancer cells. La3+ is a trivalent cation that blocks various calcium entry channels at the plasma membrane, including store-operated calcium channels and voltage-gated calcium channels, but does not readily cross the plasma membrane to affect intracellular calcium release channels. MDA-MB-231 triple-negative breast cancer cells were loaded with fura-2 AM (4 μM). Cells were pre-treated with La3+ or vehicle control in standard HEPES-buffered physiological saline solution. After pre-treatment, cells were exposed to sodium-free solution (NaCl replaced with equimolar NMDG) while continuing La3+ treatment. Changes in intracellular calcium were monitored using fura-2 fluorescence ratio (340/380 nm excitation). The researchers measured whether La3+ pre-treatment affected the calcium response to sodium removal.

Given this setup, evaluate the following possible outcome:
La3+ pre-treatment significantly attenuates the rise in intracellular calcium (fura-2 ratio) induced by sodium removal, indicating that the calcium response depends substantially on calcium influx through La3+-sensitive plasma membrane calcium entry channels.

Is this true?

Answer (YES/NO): NO